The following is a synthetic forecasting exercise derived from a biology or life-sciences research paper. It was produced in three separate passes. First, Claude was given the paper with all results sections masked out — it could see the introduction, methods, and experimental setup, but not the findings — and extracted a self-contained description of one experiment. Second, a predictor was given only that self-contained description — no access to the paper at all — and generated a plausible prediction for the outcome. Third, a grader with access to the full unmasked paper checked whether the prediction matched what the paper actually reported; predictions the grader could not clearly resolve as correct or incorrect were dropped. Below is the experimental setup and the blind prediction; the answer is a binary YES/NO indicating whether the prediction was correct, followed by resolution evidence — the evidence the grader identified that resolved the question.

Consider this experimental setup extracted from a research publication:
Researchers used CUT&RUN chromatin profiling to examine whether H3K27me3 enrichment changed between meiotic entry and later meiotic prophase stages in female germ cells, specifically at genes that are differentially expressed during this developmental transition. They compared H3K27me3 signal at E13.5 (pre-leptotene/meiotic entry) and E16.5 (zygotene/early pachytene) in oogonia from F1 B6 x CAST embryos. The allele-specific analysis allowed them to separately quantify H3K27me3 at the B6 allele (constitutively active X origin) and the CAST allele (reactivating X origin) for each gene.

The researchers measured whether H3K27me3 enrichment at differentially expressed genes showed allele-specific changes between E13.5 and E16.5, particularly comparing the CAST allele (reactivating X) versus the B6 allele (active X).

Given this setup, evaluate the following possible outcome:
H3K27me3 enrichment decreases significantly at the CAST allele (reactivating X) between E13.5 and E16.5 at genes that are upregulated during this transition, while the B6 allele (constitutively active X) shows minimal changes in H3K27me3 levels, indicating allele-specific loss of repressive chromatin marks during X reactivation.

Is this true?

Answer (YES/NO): NO